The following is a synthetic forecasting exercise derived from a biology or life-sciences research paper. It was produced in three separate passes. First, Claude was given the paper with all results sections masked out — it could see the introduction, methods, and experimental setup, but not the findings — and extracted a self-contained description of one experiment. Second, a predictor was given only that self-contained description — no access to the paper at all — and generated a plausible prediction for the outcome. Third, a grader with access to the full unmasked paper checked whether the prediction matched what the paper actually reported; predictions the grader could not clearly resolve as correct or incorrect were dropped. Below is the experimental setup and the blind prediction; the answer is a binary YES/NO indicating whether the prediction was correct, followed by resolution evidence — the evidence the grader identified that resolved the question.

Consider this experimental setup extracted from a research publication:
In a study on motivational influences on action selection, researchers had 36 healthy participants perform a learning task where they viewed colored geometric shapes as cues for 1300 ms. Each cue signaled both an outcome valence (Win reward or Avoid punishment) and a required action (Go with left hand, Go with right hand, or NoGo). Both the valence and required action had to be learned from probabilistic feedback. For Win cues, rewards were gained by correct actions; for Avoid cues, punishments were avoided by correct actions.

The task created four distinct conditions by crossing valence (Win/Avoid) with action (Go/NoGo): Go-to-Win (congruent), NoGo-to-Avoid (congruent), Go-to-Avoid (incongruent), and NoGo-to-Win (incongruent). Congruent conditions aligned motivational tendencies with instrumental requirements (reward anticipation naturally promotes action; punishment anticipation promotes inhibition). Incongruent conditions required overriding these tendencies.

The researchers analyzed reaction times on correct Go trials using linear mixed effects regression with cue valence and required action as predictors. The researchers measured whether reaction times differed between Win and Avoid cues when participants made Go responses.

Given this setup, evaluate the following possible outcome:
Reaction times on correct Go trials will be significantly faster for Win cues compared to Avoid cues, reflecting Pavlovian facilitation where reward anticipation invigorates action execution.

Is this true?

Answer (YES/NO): YES